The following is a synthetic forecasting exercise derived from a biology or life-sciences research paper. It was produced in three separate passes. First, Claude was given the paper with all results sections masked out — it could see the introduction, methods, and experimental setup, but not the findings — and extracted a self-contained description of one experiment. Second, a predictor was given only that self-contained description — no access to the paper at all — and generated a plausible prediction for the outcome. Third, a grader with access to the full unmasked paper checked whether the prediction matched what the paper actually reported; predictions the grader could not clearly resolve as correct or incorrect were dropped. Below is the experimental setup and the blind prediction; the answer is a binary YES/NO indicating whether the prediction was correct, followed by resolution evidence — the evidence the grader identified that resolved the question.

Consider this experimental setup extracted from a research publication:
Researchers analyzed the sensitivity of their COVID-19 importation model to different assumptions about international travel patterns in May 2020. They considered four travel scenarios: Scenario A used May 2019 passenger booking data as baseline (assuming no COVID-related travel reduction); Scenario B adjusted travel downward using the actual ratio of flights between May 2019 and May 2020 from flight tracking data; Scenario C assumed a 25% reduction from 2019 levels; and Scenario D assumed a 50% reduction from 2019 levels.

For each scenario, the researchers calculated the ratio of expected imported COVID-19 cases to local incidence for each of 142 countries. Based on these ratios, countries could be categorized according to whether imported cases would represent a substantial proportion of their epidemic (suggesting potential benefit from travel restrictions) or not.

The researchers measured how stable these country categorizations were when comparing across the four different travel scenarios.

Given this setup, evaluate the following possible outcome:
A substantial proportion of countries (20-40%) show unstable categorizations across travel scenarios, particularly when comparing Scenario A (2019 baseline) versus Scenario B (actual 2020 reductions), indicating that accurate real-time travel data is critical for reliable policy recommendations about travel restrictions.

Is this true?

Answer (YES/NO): NO